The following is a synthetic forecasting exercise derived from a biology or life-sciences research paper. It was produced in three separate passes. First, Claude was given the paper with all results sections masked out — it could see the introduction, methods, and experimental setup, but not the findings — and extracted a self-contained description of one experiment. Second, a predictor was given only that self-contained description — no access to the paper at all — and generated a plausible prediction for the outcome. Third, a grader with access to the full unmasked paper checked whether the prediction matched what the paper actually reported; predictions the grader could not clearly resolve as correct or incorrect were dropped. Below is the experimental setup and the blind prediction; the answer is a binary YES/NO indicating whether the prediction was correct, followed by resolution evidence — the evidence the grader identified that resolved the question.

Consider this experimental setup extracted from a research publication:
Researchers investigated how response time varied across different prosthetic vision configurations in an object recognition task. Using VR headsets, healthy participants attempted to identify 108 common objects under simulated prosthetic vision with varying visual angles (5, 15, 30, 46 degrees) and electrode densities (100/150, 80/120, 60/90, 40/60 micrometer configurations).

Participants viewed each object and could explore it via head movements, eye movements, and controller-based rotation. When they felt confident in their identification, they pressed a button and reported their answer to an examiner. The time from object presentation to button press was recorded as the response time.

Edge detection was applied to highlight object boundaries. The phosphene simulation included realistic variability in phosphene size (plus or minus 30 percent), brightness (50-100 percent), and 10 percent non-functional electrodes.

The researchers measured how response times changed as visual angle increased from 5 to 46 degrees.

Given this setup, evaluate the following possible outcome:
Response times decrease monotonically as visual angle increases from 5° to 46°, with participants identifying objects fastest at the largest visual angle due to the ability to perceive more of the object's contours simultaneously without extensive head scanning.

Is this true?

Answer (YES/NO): YES